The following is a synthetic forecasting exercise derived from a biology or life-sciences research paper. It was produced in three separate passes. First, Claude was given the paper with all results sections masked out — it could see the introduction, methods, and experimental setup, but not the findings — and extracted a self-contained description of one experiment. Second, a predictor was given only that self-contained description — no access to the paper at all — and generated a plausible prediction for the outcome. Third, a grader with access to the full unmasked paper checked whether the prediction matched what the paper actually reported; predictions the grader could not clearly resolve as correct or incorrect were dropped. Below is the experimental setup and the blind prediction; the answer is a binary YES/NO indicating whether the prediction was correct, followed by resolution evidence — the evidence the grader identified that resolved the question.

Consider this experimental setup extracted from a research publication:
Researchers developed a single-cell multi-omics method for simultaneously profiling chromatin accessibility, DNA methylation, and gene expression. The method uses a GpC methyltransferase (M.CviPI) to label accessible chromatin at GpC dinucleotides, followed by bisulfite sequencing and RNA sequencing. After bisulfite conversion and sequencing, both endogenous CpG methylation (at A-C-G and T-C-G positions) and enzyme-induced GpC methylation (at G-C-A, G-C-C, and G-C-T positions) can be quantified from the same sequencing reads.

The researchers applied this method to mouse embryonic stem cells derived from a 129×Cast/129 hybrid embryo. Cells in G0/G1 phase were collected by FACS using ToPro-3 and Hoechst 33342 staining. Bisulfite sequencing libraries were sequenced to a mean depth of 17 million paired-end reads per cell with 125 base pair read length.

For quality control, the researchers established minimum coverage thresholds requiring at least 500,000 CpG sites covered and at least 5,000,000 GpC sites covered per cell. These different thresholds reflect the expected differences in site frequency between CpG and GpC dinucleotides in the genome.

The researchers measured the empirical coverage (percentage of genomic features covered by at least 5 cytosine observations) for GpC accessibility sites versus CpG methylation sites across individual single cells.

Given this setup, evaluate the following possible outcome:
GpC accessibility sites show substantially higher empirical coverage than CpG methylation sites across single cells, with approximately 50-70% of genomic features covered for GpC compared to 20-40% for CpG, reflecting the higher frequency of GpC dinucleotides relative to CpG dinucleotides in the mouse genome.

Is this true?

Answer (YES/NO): NO